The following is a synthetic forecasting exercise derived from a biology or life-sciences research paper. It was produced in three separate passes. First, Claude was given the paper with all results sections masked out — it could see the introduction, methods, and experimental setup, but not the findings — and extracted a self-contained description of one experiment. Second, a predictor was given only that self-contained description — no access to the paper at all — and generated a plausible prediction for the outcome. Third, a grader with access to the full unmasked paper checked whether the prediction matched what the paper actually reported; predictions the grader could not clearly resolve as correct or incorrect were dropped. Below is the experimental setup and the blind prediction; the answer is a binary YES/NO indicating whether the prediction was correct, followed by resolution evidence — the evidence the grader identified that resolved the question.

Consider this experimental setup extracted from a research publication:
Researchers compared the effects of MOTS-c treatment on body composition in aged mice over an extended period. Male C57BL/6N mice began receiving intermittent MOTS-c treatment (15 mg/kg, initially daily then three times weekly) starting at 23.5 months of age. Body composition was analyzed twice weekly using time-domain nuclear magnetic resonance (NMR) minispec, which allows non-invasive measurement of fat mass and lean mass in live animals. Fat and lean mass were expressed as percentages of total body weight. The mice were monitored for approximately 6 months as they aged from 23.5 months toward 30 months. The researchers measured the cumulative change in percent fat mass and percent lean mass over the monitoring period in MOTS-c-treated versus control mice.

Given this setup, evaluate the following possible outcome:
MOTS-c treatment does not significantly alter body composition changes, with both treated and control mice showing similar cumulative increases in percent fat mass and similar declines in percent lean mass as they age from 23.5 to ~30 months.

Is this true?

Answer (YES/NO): NO